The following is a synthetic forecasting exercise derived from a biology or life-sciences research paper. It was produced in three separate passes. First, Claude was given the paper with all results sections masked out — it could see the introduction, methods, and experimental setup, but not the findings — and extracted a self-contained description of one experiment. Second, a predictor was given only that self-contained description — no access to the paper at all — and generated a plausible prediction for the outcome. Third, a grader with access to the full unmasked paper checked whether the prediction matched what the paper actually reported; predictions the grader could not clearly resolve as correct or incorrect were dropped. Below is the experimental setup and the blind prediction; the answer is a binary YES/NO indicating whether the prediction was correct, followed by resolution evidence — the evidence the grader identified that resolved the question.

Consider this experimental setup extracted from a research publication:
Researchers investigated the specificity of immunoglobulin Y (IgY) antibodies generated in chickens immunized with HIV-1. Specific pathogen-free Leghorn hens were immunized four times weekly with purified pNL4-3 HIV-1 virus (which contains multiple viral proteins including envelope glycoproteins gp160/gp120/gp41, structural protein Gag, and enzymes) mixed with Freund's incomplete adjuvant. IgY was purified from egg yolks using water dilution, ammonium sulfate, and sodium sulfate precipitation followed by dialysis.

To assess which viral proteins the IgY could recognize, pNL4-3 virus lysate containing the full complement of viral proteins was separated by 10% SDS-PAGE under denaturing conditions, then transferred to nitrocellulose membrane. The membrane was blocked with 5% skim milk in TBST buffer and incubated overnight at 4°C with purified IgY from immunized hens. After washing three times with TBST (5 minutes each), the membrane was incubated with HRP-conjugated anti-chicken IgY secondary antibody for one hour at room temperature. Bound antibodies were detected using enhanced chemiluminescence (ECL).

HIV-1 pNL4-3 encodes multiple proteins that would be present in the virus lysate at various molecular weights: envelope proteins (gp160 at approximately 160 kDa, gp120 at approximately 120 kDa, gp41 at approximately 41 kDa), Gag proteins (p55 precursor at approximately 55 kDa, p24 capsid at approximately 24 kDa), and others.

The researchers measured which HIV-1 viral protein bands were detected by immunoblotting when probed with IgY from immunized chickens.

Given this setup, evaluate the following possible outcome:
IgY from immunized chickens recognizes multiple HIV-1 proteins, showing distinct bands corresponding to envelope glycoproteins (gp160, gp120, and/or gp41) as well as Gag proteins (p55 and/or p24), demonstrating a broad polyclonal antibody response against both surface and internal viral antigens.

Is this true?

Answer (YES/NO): NO